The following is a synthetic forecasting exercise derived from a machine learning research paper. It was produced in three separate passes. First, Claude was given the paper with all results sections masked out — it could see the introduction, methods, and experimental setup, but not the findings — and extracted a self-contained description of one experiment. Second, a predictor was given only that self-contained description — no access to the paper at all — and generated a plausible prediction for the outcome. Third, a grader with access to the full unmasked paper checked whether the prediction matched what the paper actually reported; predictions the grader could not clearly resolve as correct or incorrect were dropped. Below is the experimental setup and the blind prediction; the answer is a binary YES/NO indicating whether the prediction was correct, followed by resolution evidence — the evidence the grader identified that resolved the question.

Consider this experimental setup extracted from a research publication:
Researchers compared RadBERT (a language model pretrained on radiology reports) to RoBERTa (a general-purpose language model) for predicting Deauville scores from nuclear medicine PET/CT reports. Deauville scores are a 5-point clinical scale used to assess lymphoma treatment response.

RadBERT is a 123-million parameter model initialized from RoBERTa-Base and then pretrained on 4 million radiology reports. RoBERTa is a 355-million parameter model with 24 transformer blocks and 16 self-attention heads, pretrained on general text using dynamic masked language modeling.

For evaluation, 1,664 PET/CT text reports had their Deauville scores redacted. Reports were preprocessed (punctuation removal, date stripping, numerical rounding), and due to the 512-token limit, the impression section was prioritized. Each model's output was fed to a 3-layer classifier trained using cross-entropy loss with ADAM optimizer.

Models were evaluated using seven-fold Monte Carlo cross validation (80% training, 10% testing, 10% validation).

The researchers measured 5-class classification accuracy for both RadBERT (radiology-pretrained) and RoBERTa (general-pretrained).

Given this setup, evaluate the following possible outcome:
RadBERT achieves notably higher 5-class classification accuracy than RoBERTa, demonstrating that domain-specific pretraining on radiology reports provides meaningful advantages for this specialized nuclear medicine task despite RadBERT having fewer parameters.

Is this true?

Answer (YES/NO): NO